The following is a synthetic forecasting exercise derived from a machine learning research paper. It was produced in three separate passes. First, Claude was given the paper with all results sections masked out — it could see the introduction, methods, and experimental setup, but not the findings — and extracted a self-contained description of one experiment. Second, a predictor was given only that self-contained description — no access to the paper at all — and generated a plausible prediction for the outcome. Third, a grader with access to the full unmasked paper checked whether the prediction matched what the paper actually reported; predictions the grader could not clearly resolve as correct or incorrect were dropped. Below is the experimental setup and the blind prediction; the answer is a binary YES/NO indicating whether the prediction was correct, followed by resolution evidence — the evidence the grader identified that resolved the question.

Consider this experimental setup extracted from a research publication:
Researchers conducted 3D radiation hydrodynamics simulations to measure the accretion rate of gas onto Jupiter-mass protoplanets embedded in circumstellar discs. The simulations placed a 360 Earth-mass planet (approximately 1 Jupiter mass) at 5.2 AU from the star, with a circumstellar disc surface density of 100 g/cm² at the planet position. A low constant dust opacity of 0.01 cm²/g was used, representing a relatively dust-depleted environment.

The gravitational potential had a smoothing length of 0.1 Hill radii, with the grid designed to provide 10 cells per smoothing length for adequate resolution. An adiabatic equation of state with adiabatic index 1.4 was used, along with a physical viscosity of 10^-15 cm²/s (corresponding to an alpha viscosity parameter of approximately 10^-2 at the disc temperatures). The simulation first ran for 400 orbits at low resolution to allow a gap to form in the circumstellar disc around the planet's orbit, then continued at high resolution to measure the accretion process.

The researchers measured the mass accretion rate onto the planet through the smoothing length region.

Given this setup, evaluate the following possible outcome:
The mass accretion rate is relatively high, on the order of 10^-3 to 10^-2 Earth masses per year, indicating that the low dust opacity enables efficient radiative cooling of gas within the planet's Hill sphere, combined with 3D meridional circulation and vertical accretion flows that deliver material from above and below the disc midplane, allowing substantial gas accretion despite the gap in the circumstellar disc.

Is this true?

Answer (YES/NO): NO